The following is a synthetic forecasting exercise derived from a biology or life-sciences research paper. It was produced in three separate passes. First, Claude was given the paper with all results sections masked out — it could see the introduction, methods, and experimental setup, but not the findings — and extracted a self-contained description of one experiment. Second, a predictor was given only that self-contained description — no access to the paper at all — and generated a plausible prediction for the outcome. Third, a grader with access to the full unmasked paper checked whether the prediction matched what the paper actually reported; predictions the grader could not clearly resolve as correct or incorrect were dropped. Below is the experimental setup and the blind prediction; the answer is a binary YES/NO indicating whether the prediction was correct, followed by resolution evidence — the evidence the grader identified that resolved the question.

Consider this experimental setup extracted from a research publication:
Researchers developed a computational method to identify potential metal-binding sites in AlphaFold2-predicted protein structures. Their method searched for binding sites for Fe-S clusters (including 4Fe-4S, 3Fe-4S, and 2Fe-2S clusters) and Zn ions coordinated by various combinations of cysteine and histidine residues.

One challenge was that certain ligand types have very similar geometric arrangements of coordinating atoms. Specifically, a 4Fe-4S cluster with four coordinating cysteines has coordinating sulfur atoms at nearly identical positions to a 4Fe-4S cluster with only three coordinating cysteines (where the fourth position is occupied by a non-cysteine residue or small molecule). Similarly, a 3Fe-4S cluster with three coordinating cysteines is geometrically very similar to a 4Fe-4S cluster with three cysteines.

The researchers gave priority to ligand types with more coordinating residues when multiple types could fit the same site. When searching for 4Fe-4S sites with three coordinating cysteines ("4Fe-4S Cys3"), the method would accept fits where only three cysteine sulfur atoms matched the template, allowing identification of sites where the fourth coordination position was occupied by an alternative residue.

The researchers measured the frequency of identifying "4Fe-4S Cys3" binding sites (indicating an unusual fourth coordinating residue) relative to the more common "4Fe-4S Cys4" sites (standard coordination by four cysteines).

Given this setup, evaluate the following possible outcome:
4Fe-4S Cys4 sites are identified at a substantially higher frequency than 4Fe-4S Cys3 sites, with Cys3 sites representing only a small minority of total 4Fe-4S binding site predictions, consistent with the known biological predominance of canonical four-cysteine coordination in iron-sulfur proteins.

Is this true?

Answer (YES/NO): NO